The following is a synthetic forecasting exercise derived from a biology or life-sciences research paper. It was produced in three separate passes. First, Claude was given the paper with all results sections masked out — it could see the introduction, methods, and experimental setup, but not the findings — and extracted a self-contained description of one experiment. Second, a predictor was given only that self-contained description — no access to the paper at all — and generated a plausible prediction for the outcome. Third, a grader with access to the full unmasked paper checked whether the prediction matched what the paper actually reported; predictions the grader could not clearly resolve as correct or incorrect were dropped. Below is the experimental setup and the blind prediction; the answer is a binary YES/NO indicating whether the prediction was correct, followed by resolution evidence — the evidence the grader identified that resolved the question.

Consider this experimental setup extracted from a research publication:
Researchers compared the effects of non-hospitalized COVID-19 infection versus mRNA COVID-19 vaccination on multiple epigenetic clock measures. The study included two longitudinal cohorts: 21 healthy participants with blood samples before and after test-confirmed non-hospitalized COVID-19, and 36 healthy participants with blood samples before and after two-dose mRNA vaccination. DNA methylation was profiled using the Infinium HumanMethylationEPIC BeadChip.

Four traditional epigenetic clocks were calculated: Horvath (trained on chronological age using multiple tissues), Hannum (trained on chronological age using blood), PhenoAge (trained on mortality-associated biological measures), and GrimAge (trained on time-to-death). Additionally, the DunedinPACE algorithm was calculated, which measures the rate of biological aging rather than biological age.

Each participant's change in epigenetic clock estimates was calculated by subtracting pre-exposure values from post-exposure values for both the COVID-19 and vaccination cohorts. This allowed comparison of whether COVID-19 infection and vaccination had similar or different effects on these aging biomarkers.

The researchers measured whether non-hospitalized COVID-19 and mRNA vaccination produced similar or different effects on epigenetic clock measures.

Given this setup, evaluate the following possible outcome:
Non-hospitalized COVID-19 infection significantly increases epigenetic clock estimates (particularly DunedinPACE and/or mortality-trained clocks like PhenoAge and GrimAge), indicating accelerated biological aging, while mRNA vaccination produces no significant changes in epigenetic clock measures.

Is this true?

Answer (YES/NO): NO